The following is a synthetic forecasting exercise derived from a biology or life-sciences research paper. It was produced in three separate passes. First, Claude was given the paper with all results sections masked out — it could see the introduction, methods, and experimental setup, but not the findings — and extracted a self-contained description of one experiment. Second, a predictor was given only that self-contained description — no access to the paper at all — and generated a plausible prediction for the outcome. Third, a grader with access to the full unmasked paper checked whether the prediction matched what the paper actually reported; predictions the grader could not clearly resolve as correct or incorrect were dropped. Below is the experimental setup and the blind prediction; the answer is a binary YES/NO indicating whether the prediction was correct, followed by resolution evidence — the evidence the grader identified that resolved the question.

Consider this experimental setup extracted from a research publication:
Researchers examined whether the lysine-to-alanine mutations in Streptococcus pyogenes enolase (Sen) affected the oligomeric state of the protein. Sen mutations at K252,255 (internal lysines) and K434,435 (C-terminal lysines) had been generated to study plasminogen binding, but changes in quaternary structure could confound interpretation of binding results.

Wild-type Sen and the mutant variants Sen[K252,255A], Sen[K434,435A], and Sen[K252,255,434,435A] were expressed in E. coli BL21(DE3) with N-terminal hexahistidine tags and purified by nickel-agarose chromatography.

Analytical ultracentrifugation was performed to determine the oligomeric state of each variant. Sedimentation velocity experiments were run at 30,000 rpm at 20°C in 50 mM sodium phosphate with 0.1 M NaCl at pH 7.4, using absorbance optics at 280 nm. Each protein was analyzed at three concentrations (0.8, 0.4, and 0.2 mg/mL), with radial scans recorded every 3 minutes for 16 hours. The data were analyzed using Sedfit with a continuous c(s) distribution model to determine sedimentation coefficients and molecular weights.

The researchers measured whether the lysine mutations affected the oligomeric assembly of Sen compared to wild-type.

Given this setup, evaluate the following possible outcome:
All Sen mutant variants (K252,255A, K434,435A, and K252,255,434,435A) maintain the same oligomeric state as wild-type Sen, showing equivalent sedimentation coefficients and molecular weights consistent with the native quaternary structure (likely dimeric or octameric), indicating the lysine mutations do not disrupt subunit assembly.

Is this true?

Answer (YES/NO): YES